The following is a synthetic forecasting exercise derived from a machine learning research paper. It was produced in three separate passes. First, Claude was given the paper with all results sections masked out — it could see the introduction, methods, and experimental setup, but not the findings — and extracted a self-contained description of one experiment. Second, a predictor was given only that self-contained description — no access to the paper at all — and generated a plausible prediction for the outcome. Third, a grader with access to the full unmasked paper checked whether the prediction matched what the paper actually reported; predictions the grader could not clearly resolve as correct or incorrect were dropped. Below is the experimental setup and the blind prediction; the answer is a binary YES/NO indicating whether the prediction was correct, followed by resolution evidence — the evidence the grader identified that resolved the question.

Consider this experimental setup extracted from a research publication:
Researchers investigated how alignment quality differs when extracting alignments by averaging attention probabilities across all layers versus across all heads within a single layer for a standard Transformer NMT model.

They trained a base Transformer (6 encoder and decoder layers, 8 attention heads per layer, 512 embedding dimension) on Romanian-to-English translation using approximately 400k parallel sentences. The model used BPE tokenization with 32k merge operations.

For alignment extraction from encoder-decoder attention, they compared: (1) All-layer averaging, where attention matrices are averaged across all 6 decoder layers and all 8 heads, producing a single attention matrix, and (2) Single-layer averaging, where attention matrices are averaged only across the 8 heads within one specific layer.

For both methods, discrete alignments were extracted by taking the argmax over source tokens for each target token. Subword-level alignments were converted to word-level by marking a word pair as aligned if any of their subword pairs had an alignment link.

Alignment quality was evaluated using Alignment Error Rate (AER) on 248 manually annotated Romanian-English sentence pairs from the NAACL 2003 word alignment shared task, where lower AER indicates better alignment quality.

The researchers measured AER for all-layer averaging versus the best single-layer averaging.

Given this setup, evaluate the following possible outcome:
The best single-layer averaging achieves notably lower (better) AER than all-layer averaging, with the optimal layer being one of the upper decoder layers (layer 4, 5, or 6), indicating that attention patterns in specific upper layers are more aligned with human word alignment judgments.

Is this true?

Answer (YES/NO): YES